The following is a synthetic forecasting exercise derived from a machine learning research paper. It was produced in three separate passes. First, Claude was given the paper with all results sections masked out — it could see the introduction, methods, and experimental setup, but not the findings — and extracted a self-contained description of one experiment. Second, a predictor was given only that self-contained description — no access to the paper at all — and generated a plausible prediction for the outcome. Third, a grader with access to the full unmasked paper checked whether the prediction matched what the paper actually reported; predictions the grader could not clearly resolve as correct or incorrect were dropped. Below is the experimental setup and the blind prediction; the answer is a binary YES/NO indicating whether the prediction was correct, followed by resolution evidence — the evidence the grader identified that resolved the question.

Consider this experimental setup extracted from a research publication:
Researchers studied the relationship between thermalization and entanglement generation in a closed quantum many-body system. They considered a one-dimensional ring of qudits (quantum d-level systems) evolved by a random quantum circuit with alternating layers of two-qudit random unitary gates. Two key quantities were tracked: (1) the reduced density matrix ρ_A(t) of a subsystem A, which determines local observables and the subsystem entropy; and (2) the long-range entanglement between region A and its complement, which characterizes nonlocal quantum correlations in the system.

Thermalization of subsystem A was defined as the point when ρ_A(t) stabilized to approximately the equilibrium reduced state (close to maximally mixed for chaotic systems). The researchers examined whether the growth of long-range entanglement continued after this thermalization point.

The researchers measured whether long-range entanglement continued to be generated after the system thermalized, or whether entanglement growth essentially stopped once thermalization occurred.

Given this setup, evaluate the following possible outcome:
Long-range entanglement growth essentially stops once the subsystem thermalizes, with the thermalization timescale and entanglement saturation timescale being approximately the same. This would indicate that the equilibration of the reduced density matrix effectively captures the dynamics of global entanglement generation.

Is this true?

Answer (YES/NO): NO